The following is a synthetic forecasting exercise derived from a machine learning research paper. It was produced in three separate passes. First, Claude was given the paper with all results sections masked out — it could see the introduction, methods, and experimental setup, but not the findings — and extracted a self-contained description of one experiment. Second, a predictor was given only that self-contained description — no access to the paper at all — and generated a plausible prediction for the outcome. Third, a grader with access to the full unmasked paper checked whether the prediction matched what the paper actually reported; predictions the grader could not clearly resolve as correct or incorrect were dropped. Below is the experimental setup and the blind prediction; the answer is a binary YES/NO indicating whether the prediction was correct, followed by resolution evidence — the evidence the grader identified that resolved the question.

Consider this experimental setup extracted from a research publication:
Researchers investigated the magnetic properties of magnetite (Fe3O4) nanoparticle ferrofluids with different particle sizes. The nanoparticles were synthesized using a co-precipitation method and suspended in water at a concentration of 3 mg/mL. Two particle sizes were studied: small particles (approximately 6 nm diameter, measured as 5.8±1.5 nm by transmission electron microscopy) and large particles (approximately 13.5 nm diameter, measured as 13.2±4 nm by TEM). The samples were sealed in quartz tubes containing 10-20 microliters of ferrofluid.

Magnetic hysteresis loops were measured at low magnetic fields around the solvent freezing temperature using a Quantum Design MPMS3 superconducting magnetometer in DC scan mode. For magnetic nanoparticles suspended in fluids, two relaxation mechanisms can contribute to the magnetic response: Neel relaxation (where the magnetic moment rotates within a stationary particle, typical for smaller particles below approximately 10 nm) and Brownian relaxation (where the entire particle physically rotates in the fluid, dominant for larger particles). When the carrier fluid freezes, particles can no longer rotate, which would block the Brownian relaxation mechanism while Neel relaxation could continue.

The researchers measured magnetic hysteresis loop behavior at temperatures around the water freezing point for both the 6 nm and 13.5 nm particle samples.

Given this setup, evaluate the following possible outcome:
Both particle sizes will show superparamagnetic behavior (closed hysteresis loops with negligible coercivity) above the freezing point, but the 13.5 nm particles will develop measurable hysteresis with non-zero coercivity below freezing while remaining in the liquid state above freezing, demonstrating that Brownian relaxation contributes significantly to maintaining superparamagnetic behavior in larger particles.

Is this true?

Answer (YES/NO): YES